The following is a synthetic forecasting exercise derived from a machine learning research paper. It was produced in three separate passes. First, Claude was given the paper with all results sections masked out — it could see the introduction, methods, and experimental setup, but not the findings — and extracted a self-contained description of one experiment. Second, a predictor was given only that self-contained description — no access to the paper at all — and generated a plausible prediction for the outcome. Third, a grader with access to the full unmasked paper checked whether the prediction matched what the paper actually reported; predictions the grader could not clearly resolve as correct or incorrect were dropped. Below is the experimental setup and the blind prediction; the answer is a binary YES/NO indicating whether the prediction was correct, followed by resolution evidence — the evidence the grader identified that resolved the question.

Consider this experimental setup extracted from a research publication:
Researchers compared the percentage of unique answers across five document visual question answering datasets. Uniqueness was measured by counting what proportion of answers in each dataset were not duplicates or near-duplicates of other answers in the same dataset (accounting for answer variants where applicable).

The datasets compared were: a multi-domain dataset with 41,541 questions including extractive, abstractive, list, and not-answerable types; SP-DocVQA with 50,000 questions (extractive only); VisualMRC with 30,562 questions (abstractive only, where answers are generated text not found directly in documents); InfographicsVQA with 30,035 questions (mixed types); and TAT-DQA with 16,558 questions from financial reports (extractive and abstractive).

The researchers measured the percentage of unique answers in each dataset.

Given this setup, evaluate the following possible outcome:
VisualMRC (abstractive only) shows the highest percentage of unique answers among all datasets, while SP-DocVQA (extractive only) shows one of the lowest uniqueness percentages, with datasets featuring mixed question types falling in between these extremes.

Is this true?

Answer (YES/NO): NO